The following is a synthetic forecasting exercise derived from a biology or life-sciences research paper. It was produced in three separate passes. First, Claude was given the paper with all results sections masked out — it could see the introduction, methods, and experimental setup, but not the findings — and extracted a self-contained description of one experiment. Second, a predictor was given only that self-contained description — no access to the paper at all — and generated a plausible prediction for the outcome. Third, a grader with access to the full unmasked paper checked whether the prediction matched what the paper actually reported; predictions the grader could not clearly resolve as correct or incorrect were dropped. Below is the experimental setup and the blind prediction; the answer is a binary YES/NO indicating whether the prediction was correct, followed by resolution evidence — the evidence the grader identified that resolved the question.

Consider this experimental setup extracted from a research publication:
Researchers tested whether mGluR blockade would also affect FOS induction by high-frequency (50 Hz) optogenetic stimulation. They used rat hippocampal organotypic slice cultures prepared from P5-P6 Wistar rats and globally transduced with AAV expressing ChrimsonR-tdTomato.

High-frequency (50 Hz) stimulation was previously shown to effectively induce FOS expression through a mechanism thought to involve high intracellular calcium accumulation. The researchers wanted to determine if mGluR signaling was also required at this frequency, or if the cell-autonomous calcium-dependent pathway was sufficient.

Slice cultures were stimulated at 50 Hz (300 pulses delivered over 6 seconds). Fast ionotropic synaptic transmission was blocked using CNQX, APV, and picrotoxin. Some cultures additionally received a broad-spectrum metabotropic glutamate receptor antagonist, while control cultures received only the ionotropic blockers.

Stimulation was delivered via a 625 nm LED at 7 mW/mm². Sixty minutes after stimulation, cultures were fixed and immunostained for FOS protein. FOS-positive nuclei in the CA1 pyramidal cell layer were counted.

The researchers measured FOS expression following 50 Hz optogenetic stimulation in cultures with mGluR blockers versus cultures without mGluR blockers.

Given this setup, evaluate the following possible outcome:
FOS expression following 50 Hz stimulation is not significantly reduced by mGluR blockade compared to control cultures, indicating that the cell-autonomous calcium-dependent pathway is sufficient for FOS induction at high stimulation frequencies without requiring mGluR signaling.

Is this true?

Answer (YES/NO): NO